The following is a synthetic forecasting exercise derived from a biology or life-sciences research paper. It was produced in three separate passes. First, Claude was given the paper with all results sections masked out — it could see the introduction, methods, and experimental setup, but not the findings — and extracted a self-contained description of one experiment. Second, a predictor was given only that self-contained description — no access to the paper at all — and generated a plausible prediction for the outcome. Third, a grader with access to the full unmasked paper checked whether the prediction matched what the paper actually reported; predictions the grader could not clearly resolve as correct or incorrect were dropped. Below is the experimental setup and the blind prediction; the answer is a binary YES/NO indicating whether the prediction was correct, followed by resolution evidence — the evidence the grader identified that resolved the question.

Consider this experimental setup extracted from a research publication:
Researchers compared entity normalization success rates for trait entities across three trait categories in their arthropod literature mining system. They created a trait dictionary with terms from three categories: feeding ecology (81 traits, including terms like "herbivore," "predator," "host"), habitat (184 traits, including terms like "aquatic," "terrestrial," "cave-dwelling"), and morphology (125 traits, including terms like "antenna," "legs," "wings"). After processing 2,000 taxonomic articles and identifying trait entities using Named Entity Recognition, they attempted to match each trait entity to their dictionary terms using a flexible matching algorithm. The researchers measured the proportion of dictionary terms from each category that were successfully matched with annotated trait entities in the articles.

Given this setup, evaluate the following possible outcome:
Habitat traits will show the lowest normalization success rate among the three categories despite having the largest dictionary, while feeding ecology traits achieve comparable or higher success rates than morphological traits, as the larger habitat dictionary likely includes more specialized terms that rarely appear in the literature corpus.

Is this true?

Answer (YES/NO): NO